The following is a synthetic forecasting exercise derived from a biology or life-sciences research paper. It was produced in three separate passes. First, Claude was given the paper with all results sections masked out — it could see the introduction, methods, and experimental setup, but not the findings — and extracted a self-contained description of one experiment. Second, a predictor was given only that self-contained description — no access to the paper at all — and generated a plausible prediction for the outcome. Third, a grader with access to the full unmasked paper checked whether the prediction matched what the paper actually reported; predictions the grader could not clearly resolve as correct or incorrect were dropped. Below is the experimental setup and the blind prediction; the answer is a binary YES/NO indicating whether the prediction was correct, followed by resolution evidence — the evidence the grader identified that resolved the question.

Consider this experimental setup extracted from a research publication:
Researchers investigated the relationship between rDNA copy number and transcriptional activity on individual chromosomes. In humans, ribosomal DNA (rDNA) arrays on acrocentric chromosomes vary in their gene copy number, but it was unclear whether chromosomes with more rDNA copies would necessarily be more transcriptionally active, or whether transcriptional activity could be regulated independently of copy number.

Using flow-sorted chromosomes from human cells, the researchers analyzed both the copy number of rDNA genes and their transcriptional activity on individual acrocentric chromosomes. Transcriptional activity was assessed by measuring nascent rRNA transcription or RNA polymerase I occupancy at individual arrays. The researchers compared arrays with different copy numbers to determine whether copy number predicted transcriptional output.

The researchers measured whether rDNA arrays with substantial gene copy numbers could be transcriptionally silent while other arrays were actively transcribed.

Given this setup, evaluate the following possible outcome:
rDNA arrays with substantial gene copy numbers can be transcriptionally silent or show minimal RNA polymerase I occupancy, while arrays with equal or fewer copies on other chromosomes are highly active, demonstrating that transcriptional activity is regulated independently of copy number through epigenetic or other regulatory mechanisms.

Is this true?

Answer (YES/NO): YES